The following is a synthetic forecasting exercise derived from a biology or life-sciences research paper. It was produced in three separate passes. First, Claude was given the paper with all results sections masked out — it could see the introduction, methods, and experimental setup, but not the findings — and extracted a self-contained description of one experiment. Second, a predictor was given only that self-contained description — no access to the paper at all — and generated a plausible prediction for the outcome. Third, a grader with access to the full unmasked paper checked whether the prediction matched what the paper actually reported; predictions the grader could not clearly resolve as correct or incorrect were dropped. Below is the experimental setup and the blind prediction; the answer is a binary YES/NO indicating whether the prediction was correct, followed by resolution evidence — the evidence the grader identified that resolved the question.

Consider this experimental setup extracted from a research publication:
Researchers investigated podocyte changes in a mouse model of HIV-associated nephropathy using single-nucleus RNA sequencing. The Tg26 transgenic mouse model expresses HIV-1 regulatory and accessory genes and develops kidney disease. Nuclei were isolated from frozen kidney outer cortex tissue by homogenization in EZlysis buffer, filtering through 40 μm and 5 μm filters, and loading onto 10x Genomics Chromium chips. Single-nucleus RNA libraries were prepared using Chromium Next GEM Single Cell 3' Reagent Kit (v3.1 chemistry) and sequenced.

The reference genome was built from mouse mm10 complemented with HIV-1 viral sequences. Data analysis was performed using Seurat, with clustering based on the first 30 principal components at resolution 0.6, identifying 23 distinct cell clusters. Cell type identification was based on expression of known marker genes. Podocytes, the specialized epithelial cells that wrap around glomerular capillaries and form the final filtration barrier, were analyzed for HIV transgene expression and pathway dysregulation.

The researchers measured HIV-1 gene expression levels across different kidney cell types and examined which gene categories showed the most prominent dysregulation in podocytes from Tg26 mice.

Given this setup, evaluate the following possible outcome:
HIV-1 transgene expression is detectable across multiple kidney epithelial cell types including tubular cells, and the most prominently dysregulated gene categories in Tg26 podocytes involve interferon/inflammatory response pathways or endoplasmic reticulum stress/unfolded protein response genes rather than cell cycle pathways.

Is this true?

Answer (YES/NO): NO